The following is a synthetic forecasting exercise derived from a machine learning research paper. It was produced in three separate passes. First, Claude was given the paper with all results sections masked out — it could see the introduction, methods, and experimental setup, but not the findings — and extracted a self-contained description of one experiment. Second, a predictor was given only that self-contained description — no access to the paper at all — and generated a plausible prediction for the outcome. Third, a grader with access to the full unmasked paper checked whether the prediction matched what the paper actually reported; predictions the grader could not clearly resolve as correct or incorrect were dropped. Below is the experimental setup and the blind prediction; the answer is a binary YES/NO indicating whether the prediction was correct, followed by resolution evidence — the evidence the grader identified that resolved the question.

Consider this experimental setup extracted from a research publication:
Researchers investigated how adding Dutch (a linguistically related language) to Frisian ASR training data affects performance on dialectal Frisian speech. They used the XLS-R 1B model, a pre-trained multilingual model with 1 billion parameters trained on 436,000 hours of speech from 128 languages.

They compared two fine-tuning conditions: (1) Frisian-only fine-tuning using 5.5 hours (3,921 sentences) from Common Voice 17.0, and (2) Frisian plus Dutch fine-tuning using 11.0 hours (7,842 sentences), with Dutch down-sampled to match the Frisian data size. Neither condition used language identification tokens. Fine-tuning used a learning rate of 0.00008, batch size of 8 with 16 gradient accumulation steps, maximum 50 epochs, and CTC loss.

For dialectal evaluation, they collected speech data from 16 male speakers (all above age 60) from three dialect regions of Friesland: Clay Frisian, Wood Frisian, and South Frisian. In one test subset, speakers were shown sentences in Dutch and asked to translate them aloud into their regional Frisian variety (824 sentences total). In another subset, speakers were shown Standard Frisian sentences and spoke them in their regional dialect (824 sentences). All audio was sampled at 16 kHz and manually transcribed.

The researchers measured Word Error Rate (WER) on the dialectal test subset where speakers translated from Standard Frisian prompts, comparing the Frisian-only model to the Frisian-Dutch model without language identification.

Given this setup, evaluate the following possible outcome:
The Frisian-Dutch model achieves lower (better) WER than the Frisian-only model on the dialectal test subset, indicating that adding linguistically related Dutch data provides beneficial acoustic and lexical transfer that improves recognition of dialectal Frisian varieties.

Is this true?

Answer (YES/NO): NO